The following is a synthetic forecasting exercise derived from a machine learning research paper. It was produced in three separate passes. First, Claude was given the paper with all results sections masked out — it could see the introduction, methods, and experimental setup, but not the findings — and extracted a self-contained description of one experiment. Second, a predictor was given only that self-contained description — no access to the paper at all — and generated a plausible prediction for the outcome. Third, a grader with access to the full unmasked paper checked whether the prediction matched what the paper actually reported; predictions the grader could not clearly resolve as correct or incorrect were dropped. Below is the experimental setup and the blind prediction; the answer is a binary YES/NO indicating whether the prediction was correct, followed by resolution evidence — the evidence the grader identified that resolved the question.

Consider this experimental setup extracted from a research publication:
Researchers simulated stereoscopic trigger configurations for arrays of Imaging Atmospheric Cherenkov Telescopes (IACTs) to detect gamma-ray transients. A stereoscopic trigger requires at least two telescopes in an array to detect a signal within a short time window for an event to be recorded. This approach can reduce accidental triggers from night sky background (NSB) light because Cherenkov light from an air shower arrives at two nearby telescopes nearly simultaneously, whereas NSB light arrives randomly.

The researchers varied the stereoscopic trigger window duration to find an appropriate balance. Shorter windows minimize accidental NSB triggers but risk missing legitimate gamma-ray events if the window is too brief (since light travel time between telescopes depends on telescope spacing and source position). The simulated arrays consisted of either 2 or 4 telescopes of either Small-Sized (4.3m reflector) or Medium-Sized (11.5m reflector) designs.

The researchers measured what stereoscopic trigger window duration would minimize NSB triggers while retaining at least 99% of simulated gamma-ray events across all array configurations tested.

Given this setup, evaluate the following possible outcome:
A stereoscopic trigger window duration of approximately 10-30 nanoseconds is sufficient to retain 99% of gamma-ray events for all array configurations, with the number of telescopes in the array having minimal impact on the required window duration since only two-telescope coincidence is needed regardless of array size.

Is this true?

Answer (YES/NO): NO